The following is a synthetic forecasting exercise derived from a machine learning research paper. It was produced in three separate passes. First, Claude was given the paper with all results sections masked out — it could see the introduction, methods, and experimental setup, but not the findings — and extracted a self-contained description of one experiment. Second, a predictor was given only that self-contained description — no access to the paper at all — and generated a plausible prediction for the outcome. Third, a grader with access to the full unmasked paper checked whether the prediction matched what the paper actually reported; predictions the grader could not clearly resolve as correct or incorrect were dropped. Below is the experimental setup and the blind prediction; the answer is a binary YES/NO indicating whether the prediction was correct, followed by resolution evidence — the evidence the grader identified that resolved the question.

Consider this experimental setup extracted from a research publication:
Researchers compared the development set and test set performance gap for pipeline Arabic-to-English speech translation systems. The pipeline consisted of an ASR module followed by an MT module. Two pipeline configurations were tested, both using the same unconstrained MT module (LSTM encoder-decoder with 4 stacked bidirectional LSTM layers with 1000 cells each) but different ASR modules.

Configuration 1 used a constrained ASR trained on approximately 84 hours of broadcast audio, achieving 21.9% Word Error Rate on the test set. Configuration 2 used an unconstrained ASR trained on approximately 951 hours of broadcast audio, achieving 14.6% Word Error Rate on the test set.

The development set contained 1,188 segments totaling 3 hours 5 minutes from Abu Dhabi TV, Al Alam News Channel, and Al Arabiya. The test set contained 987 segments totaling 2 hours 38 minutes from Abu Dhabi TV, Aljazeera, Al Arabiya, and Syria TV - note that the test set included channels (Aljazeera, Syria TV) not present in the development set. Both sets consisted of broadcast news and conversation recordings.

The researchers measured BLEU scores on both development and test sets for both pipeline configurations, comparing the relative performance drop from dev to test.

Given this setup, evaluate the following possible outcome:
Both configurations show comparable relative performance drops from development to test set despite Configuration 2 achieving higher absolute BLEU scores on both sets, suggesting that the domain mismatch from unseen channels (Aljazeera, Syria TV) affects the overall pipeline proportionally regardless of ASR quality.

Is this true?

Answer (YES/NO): YES